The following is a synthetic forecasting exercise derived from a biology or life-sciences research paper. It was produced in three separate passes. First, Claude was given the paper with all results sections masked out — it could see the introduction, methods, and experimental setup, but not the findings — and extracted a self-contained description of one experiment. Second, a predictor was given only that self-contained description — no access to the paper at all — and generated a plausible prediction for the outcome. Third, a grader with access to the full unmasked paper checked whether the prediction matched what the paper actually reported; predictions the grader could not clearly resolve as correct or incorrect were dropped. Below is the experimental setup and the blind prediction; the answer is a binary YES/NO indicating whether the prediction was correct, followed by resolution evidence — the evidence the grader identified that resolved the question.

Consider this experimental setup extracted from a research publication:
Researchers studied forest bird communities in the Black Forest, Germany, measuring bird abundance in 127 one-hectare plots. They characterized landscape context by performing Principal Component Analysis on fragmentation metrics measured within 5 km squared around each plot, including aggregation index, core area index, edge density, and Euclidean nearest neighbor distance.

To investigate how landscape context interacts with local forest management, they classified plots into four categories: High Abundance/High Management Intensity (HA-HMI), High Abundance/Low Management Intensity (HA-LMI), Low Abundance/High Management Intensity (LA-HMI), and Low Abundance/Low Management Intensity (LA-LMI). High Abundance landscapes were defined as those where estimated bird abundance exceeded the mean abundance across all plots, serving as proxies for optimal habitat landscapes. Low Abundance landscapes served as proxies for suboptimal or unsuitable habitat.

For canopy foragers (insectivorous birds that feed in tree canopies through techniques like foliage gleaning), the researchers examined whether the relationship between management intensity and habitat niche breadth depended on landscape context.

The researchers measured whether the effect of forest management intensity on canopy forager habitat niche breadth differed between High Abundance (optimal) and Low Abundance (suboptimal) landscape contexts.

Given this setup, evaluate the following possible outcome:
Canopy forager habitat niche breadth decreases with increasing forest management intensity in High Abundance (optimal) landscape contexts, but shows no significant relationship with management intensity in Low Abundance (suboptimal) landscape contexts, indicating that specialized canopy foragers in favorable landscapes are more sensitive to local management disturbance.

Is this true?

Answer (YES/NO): NO